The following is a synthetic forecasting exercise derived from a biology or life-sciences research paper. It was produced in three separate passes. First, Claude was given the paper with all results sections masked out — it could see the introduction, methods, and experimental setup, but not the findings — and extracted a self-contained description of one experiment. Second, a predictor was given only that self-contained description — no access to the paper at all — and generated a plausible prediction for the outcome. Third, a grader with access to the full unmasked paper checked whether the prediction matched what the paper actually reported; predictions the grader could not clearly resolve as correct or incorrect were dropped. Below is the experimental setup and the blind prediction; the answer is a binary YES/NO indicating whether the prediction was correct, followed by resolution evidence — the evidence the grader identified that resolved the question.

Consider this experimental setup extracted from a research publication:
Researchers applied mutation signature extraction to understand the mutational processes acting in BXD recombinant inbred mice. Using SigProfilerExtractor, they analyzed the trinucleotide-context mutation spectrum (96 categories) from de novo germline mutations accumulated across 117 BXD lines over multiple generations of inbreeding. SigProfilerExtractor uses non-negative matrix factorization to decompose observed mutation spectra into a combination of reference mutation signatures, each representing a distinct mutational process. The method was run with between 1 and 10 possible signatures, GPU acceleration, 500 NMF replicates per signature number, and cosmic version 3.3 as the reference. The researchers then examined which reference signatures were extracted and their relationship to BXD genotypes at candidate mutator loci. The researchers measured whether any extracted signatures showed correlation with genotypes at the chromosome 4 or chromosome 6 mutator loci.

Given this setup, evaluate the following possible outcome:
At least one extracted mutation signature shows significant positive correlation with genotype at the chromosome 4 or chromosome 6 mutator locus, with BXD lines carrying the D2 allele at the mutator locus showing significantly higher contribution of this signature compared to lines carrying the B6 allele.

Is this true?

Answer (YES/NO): YES